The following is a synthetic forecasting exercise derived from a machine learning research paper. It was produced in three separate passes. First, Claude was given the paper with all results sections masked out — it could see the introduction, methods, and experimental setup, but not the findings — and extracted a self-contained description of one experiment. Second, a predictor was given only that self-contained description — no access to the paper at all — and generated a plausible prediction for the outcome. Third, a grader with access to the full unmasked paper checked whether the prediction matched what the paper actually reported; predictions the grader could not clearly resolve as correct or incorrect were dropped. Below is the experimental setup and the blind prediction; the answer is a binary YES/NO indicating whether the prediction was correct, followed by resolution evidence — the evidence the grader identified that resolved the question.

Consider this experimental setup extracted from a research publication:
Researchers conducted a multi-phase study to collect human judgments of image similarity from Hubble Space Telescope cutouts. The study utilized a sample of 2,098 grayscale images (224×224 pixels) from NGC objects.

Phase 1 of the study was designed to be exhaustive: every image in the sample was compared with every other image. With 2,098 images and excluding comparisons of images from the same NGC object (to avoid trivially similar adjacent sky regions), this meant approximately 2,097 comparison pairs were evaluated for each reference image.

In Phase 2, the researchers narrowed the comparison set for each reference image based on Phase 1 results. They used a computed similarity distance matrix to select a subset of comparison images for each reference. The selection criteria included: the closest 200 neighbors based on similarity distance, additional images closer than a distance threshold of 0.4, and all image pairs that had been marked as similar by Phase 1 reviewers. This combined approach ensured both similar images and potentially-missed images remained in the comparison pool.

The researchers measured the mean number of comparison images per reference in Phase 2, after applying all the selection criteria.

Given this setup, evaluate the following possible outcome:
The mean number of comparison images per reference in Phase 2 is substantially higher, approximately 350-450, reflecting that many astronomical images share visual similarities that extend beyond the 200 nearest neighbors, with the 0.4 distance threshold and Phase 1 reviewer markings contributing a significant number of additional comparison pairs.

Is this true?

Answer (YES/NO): NO